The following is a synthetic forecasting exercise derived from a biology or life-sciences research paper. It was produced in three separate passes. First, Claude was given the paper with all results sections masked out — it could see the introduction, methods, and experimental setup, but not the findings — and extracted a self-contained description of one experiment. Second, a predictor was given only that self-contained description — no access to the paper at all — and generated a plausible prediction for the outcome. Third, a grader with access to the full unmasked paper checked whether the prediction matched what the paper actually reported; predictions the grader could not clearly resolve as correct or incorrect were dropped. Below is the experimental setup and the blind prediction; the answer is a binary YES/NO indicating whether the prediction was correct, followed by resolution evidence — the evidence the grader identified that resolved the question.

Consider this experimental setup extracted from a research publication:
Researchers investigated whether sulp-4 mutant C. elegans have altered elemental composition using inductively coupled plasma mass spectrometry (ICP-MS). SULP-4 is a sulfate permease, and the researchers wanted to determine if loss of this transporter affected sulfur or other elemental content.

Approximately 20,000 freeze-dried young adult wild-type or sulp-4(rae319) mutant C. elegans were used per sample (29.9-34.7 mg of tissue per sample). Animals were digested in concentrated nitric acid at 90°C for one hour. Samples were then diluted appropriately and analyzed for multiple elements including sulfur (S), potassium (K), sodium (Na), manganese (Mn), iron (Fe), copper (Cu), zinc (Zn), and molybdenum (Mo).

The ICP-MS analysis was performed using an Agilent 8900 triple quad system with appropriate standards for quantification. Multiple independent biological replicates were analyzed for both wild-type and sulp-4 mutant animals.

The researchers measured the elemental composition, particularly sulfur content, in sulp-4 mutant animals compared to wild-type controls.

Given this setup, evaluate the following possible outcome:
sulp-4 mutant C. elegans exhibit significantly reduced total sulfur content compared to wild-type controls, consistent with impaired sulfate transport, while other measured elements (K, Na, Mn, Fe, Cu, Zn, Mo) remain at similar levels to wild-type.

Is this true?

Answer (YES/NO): NO